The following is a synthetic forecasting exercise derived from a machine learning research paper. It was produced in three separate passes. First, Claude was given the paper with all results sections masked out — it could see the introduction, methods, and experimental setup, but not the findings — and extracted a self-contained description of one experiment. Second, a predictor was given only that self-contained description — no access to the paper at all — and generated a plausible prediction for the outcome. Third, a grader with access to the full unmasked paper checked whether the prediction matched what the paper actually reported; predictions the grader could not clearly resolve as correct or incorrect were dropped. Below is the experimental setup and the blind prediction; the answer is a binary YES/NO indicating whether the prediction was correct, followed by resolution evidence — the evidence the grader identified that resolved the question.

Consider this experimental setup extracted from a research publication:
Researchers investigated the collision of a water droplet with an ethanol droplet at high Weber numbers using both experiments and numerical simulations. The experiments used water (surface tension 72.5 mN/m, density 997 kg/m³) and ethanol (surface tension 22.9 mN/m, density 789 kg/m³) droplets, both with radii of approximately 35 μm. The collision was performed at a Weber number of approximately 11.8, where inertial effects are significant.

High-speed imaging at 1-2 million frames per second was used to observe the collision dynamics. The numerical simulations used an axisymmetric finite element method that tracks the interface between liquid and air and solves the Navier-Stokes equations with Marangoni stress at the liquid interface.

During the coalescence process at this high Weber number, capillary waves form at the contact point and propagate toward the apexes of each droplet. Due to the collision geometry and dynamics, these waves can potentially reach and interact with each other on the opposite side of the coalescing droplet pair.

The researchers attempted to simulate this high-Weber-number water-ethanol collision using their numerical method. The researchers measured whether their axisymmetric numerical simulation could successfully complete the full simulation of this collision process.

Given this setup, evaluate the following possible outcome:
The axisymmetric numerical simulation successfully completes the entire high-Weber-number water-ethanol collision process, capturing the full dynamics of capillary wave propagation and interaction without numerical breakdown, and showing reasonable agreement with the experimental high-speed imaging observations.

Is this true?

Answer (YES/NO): NO